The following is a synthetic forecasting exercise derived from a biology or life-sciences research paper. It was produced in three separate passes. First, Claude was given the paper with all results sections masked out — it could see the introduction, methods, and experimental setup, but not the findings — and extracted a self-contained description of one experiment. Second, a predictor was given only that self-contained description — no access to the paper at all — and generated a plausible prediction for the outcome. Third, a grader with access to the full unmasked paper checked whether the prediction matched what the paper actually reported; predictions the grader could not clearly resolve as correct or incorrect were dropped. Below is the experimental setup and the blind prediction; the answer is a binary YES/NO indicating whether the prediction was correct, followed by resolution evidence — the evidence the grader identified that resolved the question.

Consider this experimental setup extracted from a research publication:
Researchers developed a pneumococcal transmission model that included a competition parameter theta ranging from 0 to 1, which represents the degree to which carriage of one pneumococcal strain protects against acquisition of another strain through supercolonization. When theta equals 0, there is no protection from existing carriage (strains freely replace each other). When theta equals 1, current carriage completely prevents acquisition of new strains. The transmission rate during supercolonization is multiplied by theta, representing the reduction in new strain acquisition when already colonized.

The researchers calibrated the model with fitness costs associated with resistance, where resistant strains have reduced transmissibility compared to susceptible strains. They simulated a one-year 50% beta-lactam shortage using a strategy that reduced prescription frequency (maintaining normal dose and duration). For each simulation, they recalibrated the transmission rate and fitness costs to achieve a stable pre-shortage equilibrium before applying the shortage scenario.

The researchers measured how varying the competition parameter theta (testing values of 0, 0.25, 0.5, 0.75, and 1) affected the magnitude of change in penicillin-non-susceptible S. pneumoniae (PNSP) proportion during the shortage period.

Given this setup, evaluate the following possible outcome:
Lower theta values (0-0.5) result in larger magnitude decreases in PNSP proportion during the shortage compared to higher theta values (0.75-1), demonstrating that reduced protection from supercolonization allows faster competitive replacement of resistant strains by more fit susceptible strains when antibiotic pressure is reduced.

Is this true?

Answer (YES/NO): NO